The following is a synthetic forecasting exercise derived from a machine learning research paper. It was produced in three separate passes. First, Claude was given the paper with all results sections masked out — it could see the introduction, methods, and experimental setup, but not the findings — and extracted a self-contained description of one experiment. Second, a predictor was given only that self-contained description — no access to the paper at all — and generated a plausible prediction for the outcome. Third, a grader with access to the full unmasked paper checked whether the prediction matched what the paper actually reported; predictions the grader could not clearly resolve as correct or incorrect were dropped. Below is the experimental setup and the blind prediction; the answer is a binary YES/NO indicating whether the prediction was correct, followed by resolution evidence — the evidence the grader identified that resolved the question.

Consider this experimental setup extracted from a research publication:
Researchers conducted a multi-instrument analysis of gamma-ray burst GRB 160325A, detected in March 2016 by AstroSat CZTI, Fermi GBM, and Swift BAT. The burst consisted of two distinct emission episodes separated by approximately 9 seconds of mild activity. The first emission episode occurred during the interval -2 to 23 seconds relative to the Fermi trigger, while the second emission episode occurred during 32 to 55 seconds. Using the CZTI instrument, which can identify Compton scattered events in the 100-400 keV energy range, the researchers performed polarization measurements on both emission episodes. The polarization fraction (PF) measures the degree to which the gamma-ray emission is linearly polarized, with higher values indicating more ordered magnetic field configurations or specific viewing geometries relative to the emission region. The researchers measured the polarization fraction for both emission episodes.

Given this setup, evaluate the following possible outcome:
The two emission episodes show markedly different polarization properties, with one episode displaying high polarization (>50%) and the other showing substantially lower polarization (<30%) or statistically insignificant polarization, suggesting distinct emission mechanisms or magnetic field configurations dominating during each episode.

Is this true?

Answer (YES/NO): NO